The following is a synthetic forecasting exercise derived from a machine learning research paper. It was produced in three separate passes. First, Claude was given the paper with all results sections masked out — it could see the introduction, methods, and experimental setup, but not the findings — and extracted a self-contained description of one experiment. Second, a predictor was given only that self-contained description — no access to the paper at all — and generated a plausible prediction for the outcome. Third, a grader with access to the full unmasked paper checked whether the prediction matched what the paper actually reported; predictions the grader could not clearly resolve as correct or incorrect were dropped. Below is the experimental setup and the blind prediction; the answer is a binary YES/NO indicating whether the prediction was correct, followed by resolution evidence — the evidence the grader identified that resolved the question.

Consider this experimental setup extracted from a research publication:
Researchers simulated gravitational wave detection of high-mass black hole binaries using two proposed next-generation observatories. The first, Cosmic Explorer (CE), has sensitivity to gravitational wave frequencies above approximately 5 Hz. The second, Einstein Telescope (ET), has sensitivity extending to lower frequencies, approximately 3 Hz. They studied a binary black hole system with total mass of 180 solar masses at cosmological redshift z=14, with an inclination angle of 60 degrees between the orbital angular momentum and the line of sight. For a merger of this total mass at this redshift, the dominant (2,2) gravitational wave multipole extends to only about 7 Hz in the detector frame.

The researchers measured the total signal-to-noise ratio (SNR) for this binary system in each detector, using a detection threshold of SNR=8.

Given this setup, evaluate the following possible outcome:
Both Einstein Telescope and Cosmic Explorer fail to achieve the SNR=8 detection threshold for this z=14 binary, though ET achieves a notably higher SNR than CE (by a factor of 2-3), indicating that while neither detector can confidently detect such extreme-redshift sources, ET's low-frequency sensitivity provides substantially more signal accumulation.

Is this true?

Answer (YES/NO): NO